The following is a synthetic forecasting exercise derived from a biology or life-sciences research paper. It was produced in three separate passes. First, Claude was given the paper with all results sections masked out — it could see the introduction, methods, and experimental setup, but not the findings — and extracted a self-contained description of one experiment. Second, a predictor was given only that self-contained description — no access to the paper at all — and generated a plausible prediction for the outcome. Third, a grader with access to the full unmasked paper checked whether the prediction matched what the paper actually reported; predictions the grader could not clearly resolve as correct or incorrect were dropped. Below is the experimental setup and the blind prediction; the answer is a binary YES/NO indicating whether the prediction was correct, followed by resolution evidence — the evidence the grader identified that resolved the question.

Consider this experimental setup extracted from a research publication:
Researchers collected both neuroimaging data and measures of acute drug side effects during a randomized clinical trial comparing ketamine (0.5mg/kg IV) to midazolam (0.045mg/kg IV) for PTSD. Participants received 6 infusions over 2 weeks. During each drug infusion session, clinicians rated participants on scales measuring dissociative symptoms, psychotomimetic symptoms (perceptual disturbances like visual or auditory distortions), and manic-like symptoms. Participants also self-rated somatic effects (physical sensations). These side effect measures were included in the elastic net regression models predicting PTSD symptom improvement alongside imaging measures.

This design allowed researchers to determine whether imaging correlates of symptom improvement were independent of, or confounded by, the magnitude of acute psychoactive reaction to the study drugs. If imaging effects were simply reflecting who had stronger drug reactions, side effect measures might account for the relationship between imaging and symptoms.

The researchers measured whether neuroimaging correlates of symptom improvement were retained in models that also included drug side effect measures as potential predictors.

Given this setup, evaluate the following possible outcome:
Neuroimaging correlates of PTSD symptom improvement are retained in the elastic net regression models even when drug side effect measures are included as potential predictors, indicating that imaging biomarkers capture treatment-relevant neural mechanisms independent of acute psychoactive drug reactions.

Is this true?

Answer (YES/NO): YES